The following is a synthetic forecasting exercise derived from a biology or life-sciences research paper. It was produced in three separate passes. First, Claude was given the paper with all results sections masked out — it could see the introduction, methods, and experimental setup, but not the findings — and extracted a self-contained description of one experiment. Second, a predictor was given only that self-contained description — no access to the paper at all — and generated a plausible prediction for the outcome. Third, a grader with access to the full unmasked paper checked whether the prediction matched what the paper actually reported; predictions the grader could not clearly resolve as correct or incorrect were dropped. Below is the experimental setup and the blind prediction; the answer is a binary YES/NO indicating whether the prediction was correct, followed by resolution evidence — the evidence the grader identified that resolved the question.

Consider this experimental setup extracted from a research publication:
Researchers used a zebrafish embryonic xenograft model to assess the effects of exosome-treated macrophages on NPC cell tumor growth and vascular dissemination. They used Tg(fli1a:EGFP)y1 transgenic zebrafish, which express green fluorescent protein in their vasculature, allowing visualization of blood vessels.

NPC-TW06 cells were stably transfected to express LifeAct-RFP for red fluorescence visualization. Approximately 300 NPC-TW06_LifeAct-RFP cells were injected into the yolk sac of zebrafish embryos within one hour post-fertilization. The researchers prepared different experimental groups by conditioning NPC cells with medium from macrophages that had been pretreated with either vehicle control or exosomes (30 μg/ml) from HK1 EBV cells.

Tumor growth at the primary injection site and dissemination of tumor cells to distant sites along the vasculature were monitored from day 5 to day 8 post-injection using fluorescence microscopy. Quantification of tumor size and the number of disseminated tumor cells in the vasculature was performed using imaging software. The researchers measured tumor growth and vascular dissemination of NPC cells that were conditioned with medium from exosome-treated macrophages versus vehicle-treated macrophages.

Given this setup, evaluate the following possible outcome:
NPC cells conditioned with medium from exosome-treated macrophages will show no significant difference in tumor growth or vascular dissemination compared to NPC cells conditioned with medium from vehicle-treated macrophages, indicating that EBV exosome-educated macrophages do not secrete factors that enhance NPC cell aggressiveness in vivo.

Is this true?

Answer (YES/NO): NO